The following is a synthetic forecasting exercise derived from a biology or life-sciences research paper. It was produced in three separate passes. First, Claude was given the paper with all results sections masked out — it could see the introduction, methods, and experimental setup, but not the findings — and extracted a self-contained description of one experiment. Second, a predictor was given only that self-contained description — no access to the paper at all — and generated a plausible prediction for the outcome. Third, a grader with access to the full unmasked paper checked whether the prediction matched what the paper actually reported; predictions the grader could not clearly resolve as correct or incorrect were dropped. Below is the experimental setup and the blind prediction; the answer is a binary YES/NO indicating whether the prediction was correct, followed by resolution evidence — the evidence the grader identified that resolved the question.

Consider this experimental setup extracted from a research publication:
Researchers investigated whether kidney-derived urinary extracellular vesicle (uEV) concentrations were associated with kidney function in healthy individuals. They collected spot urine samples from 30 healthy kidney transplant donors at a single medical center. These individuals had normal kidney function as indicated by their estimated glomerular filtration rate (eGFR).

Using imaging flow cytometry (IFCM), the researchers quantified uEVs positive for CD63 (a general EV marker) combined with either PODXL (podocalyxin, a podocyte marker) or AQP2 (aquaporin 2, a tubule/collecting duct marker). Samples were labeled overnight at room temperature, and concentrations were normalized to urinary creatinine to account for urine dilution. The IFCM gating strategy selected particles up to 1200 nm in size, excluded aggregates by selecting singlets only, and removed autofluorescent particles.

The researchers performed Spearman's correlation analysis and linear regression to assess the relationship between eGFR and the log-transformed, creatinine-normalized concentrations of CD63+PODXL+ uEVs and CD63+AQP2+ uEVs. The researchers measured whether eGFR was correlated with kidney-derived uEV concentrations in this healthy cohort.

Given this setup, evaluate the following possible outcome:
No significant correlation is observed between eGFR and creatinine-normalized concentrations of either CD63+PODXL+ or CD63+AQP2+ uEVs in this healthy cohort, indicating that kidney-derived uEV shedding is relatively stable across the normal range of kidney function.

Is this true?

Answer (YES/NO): YES